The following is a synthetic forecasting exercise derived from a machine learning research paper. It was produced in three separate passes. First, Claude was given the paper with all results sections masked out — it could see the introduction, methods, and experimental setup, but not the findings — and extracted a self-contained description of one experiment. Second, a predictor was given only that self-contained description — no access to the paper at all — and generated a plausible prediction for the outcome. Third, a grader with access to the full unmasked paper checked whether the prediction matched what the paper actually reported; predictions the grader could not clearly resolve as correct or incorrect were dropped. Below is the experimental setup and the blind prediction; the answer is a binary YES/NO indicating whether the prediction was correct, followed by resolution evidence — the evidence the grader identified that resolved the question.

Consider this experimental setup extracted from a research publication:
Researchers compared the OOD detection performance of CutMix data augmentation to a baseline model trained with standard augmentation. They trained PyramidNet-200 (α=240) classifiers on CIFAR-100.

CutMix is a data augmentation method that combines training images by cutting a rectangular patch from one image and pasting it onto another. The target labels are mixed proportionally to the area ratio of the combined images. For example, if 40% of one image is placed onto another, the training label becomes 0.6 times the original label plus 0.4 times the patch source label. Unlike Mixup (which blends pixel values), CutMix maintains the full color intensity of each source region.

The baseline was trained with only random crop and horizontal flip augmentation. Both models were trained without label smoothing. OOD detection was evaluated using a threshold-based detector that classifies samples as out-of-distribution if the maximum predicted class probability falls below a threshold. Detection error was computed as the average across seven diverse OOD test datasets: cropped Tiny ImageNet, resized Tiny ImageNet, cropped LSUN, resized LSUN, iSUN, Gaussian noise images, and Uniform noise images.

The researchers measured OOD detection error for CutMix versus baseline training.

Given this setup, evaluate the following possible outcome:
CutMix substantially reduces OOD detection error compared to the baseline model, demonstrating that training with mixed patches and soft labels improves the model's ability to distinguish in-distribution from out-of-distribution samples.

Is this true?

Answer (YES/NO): YES